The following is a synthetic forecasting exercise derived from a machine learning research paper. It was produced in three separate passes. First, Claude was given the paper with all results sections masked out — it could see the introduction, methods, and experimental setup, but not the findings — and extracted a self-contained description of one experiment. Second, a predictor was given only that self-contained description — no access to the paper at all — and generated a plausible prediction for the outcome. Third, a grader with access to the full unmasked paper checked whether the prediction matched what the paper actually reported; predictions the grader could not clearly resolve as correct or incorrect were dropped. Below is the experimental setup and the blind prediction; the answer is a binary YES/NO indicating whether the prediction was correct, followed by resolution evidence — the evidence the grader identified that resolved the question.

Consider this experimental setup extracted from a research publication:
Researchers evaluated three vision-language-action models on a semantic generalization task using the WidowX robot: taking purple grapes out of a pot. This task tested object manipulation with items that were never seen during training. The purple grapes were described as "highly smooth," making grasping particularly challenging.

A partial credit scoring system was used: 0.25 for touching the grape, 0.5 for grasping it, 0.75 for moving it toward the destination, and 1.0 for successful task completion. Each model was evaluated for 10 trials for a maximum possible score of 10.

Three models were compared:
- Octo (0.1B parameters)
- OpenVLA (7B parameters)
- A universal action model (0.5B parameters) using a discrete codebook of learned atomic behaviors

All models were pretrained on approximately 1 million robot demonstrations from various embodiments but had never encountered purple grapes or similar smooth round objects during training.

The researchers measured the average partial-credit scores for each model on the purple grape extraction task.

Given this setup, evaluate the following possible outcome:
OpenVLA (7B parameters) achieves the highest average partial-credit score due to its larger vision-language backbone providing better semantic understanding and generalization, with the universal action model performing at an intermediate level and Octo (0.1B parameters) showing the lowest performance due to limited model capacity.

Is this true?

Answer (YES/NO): NO